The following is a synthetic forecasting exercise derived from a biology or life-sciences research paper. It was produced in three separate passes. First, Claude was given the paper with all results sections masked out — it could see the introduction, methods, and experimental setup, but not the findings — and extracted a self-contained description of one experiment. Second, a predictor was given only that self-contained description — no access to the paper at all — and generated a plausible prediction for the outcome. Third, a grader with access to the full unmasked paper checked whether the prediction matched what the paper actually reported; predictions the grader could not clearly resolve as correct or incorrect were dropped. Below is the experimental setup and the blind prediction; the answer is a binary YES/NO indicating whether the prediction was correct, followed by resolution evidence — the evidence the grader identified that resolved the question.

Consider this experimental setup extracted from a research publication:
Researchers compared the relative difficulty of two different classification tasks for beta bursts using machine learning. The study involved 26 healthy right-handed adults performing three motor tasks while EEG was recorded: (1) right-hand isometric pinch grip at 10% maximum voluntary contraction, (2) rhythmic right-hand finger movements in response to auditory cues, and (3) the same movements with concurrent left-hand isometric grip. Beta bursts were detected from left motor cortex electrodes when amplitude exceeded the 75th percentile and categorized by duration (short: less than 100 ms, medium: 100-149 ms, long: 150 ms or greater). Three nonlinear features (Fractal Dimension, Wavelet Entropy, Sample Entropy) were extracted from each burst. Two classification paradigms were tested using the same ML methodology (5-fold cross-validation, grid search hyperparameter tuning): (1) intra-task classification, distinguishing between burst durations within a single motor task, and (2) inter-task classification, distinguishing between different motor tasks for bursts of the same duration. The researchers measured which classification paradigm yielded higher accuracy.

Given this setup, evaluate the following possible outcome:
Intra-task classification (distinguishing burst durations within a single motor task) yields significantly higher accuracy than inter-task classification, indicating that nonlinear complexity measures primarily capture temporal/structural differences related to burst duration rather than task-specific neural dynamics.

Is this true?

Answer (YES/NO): YES